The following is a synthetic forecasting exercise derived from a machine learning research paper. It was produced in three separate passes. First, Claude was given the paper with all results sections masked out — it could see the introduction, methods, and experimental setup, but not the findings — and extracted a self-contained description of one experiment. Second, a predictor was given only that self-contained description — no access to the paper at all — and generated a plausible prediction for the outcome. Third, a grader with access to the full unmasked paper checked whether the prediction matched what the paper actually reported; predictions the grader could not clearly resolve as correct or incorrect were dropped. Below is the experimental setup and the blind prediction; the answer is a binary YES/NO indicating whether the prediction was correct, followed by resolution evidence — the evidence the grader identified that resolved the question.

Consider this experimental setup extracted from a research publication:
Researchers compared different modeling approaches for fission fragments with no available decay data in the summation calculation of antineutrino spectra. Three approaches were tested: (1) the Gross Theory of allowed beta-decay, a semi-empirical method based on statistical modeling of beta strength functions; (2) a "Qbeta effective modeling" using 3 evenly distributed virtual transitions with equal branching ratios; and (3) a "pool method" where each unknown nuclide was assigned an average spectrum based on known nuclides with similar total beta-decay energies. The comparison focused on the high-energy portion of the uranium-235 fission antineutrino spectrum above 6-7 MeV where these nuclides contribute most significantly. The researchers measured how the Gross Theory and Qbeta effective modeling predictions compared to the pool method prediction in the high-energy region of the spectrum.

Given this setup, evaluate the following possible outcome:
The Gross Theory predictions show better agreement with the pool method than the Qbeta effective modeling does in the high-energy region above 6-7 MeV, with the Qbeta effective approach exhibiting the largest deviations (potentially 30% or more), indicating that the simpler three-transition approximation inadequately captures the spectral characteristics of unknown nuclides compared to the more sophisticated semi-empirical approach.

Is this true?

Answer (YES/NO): NO